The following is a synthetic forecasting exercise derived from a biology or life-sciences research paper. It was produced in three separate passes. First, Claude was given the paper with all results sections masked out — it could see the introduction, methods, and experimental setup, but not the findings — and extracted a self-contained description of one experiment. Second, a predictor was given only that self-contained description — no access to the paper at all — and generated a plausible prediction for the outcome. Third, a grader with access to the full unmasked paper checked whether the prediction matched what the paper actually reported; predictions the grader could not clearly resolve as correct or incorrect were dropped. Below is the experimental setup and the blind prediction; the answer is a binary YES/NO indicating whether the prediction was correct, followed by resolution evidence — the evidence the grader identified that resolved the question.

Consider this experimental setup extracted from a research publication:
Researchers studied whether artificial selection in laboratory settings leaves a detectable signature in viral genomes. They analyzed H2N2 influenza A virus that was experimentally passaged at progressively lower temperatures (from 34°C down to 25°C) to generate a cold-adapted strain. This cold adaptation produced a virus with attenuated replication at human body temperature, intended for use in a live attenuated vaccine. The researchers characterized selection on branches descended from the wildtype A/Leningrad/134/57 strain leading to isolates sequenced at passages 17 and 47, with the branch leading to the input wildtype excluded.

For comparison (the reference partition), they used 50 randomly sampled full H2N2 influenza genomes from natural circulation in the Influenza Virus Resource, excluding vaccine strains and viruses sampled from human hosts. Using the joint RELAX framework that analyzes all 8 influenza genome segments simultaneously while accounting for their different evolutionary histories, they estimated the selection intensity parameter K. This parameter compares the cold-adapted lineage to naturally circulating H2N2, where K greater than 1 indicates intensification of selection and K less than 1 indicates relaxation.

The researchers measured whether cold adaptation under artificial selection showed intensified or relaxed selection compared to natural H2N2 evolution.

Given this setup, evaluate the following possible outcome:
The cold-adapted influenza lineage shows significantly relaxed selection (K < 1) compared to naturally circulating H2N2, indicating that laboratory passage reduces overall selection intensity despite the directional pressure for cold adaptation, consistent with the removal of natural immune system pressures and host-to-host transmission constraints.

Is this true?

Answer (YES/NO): NO